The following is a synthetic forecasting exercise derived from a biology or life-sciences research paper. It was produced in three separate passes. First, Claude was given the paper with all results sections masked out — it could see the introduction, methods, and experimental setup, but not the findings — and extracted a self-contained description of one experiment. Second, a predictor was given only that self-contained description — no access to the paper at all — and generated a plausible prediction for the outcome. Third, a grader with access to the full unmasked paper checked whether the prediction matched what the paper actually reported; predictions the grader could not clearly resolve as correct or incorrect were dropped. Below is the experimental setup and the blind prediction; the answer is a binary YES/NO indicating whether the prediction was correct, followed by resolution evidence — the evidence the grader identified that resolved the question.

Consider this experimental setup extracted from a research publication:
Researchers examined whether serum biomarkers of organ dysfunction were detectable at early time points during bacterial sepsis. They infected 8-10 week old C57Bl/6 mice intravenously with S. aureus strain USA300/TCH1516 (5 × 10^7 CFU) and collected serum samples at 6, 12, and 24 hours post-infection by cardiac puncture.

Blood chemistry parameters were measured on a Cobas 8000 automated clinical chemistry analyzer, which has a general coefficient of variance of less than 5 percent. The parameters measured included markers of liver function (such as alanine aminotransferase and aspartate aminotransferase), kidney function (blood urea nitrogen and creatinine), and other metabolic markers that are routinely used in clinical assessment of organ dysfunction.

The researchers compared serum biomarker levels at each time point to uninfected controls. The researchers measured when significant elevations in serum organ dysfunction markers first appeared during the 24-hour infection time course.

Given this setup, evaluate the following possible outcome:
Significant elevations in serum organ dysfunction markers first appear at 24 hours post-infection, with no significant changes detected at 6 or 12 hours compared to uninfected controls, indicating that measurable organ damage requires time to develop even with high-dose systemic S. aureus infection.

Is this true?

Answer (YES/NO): NO